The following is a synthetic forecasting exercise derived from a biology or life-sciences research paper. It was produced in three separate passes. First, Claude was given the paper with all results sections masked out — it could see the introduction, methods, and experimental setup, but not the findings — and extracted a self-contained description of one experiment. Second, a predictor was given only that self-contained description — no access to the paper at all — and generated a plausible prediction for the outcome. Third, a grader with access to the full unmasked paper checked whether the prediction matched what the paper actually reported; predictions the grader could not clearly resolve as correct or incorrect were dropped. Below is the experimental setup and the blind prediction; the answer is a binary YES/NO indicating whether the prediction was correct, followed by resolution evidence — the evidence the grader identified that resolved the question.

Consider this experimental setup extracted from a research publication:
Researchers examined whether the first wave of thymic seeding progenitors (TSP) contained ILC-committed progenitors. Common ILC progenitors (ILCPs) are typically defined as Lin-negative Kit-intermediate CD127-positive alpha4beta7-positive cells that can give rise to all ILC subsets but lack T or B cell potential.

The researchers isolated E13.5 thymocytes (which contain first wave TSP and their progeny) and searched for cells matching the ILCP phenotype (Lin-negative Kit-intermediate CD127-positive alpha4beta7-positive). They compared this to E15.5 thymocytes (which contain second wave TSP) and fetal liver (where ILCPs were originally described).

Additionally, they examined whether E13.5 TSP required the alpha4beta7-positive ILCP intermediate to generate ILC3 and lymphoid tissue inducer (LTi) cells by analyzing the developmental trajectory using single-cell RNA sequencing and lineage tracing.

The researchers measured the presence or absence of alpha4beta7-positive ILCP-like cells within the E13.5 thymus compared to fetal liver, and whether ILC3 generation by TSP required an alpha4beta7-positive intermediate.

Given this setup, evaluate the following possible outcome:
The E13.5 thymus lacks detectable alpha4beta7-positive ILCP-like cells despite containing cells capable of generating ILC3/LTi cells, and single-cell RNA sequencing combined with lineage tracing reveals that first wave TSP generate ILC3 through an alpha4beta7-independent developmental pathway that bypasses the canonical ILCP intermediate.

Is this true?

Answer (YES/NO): NO